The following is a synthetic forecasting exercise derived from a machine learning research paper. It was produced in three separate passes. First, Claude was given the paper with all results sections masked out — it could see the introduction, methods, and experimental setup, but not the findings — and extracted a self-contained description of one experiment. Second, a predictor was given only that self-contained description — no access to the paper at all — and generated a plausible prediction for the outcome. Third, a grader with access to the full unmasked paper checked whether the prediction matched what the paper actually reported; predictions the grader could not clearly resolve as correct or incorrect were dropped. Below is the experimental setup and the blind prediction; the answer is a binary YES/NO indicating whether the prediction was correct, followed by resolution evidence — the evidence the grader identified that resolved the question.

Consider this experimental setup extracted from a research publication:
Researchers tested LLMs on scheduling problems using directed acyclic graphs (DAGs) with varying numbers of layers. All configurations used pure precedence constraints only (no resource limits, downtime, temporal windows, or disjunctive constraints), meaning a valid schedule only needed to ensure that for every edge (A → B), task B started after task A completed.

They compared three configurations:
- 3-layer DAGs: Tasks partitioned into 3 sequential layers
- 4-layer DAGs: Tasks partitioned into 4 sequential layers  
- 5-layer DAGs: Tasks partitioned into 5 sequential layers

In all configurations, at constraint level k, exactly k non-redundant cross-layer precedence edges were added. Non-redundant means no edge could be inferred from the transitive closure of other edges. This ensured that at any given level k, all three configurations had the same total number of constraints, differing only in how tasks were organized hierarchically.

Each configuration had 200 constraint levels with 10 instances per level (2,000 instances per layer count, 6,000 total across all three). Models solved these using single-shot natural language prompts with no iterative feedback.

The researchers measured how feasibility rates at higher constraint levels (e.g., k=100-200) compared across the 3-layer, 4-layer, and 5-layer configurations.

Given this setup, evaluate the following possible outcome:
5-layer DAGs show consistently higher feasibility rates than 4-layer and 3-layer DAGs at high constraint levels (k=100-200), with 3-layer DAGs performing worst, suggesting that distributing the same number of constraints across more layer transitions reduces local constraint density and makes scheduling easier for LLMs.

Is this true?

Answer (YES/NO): NO